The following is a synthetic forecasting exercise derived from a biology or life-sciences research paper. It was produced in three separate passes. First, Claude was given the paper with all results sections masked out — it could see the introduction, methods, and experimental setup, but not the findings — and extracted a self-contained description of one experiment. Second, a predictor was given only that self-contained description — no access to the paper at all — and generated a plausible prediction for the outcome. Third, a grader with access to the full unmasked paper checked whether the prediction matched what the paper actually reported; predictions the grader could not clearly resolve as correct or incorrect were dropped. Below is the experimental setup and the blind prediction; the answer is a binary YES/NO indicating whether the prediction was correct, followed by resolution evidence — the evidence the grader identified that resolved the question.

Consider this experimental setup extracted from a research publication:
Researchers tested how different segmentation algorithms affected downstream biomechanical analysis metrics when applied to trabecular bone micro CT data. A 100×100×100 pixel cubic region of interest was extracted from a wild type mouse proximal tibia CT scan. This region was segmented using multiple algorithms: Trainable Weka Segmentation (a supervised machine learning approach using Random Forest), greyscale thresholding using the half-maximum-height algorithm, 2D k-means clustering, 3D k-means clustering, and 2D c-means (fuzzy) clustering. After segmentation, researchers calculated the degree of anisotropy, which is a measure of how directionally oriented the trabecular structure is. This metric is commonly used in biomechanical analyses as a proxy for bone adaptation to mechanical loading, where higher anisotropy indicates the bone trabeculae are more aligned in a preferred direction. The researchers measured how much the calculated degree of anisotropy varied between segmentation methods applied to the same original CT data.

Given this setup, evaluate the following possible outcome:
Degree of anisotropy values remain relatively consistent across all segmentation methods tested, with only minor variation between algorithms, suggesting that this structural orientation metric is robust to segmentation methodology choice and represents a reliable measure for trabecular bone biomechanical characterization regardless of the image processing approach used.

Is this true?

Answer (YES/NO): NO